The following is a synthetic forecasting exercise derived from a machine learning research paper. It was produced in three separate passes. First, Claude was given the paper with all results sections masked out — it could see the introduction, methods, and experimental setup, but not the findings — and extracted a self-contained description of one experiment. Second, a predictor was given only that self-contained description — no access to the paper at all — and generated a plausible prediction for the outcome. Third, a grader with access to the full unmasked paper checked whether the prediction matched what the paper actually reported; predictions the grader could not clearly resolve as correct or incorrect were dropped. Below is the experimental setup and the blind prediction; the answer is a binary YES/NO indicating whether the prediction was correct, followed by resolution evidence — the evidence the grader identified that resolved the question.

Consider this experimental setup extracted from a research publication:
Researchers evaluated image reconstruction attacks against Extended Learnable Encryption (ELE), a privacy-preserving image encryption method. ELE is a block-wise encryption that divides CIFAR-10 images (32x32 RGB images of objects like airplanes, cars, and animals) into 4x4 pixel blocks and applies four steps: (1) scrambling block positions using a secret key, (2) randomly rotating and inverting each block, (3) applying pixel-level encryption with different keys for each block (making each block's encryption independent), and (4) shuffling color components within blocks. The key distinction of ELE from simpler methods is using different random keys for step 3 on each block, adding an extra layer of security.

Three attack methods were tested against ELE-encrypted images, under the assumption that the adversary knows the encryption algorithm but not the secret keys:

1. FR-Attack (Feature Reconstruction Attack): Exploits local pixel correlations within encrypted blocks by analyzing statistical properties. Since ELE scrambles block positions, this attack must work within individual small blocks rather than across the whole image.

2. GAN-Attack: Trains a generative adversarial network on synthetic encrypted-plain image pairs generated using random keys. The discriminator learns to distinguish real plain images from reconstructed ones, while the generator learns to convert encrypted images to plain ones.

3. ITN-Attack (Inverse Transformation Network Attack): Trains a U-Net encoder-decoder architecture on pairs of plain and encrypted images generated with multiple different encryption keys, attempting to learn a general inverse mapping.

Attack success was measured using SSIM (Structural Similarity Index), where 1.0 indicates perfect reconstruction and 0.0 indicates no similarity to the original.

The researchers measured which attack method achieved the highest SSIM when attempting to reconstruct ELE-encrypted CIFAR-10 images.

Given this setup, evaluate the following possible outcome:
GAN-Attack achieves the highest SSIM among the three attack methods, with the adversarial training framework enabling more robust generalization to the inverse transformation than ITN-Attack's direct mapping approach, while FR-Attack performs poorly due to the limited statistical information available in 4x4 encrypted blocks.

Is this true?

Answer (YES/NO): NO